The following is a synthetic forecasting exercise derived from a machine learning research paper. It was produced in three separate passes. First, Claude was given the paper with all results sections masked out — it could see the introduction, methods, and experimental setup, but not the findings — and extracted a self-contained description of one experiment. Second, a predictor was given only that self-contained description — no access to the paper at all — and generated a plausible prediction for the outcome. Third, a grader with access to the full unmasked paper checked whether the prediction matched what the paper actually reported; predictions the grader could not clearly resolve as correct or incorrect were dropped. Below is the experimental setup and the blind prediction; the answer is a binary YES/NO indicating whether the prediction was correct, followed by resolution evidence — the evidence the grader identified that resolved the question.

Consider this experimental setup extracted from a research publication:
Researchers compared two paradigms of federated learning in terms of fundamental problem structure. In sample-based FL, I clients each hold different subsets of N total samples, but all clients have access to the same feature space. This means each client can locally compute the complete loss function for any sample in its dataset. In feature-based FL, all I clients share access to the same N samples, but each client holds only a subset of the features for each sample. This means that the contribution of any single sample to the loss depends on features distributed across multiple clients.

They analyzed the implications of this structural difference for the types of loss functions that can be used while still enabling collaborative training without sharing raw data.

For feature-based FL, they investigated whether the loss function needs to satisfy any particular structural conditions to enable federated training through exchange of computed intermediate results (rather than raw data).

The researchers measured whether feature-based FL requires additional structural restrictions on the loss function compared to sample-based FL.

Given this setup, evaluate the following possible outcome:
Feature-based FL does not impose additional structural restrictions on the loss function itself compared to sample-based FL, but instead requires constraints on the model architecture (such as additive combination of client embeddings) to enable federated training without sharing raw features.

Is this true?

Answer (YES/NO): NO